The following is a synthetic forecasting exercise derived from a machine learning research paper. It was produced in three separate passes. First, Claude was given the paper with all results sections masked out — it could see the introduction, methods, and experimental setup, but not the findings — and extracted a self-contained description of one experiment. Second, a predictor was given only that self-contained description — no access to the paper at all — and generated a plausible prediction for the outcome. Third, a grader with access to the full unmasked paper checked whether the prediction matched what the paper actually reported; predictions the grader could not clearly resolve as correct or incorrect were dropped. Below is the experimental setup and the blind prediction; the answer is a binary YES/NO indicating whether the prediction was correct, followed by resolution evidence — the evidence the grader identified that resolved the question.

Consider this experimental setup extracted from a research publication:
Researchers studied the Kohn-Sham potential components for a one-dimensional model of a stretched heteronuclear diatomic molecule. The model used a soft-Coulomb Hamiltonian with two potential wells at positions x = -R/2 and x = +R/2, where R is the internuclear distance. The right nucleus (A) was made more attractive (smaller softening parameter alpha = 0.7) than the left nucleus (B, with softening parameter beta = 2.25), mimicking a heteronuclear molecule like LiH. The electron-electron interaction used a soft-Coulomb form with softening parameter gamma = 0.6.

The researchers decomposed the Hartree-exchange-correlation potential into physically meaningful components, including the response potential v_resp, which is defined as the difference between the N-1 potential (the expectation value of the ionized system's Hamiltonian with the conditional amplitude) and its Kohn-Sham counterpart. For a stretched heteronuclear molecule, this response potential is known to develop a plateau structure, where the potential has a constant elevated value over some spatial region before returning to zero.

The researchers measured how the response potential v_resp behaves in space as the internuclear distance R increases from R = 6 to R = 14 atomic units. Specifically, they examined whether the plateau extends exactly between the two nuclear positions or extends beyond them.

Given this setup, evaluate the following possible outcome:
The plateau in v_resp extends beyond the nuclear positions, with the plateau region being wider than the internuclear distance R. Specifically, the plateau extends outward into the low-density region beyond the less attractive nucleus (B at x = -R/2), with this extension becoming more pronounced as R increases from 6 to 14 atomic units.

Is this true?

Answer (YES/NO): NO